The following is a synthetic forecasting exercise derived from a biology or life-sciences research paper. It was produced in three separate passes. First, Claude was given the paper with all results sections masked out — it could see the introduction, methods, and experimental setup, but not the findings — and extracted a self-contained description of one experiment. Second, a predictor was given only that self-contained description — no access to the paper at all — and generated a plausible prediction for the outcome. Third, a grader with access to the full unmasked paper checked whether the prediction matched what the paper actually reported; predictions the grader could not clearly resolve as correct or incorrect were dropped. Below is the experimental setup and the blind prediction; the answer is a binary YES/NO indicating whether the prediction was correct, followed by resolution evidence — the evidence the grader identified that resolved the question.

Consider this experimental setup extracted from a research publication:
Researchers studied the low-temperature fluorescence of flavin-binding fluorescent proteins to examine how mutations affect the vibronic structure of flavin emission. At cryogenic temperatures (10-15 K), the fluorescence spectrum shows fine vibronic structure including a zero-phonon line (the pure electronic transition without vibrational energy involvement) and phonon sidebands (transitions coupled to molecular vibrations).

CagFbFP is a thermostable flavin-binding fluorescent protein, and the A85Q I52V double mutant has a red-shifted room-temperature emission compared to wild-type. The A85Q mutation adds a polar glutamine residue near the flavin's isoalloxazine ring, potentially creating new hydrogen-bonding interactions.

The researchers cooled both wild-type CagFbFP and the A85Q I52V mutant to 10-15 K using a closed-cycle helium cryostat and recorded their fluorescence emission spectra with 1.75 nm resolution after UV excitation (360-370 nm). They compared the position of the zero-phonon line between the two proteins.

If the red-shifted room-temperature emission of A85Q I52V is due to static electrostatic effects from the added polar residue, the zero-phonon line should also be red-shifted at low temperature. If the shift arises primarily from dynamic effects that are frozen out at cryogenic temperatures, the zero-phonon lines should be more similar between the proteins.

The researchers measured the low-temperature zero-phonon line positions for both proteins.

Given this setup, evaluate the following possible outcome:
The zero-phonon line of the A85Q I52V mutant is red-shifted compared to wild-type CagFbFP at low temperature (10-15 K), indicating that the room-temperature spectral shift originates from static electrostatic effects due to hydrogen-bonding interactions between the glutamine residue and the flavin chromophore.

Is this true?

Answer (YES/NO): NO